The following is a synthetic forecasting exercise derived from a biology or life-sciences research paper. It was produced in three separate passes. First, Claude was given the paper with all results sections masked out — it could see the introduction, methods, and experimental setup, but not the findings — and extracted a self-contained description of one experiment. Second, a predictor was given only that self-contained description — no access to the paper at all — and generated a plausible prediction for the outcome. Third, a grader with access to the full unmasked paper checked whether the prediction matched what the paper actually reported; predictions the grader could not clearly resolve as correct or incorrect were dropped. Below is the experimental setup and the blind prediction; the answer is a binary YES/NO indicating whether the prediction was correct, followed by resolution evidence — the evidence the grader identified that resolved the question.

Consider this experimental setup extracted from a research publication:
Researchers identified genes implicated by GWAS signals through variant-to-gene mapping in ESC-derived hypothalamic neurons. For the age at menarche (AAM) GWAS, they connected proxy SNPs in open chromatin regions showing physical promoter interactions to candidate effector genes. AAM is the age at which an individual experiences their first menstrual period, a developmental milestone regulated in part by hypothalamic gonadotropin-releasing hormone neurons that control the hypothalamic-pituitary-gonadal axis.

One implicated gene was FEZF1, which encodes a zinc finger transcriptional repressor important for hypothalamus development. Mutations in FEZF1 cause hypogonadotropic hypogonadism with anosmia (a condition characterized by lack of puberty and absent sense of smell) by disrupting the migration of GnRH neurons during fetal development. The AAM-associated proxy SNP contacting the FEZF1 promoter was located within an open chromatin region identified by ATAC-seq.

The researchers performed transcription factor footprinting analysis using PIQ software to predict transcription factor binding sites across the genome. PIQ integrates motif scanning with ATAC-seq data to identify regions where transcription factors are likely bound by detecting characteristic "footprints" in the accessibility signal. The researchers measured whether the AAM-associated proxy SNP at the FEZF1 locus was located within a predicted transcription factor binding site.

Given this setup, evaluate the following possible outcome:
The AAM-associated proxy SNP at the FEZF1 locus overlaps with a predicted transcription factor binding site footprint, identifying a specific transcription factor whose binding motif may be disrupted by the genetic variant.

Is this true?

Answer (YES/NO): YES